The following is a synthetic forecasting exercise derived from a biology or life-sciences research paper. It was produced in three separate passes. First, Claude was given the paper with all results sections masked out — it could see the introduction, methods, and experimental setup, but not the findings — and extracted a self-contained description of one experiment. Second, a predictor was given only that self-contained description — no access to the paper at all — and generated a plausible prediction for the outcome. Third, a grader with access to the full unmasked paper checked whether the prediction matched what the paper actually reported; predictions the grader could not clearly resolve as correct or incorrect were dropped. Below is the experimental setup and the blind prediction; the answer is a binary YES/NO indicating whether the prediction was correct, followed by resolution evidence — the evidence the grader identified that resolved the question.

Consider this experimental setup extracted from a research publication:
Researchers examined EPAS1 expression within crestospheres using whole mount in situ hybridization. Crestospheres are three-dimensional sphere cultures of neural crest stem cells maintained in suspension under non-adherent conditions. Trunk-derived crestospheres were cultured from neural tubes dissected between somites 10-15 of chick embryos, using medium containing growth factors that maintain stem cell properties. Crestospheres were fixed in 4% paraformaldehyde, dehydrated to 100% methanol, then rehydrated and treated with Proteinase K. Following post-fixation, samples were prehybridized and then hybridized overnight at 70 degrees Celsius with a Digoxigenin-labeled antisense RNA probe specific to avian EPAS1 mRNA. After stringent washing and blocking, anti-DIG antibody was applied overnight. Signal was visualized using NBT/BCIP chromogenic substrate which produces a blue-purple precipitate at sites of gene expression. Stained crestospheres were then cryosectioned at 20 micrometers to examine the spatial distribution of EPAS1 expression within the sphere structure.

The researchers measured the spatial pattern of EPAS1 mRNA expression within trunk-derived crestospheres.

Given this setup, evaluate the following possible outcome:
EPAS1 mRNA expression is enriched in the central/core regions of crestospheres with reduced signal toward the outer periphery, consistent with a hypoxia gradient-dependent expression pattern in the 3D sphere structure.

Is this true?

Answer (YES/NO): NO